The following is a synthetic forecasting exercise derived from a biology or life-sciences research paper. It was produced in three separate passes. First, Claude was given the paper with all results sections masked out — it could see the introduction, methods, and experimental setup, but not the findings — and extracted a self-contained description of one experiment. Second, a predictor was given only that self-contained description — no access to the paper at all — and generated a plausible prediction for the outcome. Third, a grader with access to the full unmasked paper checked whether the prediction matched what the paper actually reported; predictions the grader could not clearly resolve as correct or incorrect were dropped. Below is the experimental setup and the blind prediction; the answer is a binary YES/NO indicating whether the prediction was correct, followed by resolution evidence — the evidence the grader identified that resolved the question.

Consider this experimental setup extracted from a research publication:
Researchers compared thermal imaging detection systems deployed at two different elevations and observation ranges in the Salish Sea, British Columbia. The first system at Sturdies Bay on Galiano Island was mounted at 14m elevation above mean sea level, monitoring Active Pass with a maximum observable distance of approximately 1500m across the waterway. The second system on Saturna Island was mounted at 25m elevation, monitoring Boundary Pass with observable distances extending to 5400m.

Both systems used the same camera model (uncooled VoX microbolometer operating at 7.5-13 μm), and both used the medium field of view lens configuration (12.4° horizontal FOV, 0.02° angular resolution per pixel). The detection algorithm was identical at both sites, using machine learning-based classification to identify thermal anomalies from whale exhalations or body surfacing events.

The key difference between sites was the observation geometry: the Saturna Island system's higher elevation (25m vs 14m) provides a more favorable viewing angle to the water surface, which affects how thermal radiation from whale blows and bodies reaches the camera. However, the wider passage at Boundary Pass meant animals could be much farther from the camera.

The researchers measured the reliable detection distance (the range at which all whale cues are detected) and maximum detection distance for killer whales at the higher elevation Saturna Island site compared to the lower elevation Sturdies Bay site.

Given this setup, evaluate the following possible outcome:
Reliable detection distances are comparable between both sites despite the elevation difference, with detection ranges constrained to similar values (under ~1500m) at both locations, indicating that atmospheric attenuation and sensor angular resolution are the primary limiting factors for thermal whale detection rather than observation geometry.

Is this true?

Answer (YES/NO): NO